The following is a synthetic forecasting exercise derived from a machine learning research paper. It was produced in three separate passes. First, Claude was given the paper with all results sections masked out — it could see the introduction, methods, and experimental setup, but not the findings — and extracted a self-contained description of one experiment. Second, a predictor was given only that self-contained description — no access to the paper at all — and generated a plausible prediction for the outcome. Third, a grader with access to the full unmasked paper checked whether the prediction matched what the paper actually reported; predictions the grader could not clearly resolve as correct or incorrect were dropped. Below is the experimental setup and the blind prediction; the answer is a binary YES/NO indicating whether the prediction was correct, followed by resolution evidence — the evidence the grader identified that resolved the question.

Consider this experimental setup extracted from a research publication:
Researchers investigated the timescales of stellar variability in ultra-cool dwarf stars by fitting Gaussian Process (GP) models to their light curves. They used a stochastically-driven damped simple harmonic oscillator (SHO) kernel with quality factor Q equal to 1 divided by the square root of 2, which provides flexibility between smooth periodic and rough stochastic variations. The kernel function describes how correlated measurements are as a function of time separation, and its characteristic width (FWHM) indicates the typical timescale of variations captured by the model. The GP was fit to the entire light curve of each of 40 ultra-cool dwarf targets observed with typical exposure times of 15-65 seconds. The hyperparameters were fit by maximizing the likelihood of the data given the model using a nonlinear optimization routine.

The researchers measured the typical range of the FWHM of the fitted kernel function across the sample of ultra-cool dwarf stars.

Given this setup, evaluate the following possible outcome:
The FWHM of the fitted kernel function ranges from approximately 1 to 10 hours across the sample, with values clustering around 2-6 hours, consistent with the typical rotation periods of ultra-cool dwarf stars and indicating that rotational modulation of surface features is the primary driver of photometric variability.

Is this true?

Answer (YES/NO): NO